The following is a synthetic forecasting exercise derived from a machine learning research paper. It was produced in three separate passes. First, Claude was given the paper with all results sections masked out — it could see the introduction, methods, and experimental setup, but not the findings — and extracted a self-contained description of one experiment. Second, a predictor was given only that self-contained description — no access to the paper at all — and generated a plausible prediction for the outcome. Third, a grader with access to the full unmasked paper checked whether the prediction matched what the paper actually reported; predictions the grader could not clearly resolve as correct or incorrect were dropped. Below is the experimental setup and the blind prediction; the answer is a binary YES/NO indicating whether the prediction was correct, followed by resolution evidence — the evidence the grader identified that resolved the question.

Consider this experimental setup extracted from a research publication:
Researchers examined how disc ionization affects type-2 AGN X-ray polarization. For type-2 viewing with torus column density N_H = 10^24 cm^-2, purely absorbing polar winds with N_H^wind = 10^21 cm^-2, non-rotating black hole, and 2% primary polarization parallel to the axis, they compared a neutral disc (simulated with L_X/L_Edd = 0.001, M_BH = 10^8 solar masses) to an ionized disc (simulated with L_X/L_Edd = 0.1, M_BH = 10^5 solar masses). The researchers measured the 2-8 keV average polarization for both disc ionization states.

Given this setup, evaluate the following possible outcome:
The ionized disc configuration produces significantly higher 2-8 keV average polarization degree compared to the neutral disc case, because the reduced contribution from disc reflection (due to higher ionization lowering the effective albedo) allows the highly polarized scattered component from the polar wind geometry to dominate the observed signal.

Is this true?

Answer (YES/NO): NO